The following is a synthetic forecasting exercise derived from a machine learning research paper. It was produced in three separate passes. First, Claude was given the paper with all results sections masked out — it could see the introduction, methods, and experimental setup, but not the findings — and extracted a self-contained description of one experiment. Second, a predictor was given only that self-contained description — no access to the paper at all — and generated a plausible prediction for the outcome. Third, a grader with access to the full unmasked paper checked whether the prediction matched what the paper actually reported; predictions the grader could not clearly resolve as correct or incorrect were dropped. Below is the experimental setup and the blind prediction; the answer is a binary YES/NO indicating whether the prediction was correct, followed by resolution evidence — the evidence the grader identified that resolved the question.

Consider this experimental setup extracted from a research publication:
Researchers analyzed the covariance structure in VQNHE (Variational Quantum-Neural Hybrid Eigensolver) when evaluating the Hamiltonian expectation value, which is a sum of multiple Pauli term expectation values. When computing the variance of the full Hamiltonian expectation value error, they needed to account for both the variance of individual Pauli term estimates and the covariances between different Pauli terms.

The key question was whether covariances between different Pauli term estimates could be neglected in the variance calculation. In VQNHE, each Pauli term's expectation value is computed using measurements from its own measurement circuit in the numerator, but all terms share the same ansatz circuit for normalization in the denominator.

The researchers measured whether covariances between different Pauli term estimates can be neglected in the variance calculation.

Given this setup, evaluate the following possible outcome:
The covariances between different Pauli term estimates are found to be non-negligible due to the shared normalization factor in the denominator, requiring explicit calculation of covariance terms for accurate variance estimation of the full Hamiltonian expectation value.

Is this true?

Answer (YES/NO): YES